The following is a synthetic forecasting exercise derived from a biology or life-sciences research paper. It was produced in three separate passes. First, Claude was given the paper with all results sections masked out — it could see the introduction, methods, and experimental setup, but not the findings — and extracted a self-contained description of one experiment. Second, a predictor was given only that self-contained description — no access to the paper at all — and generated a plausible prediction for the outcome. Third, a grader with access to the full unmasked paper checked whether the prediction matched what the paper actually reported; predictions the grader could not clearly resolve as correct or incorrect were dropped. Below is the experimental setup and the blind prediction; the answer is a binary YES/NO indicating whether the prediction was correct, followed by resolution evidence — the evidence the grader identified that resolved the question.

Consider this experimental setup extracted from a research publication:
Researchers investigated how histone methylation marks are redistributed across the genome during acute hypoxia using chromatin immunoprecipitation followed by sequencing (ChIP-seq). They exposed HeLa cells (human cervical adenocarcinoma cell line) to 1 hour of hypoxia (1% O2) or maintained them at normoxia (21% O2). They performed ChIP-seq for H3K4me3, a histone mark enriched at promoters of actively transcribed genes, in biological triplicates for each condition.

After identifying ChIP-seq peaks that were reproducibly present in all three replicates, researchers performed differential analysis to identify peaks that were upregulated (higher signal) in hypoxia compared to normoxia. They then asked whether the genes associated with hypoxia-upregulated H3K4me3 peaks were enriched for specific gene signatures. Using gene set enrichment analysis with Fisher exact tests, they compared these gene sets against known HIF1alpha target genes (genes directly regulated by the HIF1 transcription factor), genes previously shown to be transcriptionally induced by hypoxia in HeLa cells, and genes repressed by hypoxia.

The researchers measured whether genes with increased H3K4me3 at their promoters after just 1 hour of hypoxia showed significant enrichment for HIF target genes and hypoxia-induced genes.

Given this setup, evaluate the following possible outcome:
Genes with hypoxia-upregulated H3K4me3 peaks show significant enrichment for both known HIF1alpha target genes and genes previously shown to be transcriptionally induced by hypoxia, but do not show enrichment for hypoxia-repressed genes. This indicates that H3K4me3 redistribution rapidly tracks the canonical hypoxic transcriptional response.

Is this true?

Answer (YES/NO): YES